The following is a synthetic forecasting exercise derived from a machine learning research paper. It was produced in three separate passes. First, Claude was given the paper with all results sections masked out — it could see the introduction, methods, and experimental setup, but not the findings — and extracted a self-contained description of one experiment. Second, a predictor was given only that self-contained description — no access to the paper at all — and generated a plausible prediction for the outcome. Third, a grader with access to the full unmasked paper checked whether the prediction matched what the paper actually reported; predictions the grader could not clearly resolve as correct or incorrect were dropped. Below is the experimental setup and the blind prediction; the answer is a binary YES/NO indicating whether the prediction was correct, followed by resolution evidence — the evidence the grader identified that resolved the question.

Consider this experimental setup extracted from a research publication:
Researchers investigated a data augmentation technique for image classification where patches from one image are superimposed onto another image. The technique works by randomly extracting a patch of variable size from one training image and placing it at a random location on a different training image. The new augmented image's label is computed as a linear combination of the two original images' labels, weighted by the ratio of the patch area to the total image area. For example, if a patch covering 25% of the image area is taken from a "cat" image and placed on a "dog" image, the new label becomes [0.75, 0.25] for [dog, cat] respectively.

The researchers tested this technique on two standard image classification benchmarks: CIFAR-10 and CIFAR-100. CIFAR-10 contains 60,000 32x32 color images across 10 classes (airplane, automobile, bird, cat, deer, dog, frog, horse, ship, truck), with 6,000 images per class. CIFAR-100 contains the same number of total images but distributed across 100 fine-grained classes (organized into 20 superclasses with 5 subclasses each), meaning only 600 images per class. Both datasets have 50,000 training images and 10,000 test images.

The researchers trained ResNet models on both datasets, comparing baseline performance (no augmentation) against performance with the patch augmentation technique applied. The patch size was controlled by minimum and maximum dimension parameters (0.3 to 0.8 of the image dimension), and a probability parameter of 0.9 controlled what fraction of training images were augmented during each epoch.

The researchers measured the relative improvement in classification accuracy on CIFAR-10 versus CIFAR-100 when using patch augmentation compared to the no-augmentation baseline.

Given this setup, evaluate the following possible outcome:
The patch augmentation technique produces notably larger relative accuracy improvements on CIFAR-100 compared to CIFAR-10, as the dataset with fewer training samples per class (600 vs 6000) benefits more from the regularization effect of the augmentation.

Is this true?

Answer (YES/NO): YES